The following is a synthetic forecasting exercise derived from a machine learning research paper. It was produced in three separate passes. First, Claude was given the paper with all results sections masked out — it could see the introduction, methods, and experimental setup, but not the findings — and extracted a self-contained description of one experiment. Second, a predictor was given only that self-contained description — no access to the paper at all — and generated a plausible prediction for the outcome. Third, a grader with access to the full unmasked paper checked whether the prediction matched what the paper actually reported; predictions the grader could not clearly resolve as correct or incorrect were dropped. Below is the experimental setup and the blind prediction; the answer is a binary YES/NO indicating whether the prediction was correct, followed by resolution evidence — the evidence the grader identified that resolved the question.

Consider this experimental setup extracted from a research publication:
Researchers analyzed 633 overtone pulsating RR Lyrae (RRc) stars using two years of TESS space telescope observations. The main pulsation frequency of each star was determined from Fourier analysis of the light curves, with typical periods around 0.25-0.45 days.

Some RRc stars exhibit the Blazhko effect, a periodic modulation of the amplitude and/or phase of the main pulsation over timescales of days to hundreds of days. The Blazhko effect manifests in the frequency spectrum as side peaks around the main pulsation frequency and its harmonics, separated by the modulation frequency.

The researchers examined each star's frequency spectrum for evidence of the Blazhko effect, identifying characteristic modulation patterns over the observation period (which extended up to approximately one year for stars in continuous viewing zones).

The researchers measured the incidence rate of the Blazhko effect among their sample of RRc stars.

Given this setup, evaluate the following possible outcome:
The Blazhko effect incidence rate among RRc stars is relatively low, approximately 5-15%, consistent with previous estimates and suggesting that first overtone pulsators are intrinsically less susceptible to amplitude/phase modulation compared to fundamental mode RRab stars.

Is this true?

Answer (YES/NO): YES